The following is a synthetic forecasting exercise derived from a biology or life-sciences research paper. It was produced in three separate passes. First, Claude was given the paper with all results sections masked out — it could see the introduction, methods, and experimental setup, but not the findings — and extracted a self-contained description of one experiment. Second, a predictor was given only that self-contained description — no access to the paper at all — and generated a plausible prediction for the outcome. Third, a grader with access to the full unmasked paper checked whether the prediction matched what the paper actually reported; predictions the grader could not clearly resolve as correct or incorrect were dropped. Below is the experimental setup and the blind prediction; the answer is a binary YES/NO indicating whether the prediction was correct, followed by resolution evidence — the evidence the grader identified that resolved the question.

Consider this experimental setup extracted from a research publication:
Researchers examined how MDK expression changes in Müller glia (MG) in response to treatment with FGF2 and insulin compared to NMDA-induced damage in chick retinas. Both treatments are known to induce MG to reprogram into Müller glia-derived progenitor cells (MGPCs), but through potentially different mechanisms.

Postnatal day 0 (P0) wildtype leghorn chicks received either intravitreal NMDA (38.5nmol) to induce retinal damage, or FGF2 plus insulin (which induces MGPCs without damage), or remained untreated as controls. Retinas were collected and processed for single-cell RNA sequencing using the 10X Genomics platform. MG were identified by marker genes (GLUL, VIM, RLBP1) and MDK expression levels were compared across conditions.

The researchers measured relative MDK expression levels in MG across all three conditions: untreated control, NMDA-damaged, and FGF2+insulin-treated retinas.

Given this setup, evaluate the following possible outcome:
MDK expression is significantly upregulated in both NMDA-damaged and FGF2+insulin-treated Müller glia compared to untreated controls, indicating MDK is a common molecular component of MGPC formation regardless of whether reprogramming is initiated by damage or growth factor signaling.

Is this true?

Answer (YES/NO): YES